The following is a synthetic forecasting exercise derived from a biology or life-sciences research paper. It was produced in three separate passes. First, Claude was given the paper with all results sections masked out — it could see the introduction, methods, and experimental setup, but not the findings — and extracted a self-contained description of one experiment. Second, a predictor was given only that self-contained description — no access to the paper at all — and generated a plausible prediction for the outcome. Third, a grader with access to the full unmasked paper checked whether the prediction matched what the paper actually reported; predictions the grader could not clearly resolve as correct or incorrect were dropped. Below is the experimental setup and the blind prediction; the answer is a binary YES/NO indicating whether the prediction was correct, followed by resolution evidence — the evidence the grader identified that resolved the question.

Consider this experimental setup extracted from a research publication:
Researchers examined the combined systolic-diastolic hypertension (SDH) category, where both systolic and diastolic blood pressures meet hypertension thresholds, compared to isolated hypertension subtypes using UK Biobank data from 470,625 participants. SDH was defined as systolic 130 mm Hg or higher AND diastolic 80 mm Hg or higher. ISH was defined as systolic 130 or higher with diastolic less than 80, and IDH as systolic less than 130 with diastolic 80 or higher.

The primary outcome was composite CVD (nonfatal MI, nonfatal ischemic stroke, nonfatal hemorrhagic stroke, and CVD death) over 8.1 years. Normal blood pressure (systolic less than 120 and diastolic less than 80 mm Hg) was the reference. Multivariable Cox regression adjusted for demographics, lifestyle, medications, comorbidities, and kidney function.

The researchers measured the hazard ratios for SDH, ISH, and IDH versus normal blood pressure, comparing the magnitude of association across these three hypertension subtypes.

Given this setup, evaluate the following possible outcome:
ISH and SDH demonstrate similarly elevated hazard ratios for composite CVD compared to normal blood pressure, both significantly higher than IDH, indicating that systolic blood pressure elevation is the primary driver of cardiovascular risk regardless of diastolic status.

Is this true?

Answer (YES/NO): NO